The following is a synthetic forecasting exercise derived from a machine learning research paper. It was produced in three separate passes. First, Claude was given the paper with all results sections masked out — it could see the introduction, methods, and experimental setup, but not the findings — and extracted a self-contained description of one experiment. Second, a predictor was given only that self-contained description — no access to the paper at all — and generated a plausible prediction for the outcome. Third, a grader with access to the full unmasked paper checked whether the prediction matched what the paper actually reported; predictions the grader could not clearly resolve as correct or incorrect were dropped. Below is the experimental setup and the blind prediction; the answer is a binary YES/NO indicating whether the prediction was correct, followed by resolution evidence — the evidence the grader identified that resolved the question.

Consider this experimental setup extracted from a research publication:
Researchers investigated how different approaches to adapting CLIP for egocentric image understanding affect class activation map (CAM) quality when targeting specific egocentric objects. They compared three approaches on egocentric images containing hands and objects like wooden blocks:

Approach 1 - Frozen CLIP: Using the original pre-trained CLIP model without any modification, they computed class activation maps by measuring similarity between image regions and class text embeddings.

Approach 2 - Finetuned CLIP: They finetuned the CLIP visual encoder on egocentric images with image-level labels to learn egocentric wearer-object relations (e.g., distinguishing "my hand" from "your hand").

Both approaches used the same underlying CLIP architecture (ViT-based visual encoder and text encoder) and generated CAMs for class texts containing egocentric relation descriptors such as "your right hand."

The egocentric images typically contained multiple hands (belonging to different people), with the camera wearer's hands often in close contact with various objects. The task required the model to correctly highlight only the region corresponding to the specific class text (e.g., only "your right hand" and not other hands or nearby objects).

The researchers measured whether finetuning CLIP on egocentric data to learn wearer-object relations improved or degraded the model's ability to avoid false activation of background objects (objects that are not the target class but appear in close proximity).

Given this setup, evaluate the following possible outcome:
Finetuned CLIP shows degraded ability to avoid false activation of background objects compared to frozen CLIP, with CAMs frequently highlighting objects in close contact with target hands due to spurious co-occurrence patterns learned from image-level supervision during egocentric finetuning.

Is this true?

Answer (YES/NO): YES